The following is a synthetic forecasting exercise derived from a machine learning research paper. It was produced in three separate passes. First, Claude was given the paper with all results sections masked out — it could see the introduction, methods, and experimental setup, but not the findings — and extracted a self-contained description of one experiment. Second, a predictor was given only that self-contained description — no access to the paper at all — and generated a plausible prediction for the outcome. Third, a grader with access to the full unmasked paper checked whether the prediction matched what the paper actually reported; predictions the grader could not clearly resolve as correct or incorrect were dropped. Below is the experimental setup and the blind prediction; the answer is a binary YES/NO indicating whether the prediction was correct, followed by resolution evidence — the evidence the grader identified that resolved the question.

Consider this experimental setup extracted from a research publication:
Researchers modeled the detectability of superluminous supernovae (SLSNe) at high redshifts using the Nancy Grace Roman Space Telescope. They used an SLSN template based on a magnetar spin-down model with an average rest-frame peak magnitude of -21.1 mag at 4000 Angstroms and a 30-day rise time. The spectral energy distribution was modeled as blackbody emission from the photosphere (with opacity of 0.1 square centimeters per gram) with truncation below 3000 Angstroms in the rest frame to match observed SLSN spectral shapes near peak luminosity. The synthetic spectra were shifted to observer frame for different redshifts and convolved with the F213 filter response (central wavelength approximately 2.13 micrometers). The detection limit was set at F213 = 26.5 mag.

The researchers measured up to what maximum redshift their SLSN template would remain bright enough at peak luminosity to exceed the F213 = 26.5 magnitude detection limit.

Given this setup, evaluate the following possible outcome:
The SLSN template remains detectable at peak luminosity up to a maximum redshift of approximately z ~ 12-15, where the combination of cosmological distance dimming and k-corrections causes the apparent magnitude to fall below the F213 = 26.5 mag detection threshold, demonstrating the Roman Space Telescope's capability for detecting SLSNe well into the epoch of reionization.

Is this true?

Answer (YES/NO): NO